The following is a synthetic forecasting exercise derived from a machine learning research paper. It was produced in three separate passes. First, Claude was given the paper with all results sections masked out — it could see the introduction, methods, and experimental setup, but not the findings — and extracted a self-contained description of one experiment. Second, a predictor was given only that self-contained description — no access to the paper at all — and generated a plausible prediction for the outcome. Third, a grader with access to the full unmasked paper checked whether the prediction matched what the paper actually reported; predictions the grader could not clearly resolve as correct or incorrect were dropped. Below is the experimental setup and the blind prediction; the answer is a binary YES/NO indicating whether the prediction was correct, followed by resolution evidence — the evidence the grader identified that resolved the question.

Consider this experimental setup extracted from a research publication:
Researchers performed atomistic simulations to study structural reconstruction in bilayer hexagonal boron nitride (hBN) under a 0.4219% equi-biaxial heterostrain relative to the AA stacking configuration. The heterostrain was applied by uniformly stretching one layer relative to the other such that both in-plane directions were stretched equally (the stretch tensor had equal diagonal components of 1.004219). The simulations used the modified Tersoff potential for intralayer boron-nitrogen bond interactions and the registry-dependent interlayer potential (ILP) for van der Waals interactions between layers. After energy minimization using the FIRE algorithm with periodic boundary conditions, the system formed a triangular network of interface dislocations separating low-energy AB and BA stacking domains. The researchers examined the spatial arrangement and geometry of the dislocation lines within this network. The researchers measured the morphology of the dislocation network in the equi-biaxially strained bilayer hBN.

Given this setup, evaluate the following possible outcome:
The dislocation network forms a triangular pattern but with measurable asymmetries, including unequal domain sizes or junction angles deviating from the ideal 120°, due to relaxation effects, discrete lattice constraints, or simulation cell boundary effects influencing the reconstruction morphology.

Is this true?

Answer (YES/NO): NO